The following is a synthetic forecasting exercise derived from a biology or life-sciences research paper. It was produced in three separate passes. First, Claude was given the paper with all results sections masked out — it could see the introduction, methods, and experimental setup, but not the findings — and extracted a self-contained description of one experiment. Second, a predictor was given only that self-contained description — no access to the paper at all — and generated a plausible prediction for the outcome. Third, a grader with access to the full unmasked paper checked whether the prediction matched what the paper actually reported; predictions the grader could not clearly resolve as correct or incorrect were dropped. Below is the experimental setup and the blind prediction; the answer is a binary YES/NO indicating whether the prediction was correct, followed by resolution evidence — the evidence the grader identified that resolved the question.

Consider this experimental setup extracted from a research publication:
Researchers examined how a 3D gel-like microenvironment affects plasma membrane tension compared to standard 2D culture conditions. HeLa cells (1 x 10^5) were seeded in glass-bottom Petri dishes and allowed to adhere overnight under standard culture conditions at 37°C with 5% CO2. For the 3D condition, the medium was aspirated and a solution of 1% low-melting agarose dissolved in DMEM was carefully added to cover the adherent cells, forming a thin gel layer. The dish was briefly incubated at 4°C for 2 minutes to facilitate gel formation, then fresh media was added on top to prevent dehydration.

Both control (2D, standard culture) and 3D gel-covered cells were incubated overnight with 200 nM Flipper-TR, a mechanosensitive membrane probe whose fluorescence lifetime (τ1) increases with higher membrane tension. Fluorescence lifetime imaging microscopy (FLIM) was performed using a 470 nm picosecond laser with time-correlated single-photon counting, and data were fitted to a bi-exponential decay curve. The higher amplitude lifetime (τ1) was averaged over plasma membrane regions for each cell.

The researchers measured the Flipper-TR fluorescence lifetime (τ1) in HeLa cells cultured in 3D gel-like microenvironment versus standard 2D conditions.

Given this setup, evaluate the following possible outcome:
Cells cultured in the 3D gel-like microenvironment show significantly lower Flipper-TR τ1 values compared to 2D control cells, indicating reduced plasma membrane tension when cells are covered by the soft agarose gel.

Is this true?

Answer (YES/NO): YES